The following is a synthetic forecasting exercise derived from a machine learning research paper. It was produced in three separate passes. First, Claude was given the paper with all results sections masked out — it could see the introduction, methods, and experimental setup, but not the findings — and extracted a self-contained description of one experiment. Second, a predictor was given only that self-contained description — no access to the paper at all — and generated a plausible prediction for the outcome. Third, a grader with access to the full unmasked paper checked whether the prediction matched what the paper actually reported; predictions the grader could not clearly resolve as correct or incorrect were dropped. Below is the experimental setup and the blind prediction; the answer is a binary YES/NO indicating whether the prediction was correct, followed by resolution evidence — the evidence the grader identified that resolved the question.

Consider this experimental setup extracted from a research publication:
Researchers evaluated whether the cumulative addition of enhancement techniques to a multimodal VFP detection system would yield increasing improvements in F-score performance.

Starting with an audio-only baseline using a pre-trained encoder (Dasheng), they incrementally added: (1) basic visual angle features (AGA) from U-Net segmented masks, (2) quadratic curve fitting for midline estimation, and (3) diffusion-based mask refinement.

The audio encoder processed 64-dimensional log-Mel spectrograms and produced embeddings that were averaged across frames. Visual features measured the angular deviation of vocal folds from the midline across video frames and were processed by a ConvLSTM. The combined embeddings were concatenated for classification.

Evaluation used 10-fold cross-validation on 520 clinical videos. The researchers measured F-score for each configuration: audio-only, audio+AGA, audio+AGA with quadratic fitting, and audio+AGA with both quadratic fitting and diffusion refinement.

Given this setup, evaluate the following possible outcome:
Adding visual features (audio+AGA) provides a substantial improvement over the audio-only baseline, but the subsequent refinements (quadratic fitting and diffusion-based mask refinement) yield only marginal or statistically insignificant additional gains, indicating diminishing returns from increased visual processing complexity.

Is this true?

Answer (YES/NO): NO